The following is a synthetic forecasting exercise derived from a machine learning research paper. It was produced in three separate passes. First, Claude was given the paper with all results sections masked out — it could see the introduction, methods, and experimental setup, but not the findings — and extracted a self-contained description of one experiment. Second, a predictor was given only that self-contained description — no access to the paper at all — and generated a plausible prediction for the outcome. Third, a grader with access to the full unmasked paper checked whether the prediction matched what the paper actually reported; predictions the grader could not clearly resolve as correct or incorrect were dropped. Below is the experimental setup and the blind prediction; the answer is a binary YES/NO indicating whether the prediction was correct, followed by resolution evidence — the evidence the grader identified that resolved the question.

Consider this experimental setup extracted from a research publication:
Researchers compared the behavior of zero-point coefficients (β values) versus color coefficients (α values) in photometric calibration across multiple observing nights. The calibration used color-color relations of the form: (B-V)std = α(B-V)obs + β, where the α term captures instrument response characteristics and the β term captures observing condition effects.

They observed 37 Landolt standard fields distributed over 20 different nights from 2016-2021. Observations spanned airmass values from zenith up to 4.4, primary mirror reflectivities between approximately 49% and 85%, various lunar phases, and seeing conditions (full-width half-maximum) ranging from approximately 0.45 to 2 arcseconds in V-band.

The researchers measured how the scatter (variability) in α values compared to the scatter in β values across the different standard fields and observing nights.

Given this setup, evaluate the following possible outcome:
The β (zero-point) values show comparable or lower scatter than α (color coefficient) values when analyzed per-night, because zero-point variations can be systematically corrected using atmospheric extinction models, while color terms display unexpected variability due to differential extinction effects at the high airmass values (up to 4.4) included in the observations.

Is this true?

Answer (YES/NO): NO